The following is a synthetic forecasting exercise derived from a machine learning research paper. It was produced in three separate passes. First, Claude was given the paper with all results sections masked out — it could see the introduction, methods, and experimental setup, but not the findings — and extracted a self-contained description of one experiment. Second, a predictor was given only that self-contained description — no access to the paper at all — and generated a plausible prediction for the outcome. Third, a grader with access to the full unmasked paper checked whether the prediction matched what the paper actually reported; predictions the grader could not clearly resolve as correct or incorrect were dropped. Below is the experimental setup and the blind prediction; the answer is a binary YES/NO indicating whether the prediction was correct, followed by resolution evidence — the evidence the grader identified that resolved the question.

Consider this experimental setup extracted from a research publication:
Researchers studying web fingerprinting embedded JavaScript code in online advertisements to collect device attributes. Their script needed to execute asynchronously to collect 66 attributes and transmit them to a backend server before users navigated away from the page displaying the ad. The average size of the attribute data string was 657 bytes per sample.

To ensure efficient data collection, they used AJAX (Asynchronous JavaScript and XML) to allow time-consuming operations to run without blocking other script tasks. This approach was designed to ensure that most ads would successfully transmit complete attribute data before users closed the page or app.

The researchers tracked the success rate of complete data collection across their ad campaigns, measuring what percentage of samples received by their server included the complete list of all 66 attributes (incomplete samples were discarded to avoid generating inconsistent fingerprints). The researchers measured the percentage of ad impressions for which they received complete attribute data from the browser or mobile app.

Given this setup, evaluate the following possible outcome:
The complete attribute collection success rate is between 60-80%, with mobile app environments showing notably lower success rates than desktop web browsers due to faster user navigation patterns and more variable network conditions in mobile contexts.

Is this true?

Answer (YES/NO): NO